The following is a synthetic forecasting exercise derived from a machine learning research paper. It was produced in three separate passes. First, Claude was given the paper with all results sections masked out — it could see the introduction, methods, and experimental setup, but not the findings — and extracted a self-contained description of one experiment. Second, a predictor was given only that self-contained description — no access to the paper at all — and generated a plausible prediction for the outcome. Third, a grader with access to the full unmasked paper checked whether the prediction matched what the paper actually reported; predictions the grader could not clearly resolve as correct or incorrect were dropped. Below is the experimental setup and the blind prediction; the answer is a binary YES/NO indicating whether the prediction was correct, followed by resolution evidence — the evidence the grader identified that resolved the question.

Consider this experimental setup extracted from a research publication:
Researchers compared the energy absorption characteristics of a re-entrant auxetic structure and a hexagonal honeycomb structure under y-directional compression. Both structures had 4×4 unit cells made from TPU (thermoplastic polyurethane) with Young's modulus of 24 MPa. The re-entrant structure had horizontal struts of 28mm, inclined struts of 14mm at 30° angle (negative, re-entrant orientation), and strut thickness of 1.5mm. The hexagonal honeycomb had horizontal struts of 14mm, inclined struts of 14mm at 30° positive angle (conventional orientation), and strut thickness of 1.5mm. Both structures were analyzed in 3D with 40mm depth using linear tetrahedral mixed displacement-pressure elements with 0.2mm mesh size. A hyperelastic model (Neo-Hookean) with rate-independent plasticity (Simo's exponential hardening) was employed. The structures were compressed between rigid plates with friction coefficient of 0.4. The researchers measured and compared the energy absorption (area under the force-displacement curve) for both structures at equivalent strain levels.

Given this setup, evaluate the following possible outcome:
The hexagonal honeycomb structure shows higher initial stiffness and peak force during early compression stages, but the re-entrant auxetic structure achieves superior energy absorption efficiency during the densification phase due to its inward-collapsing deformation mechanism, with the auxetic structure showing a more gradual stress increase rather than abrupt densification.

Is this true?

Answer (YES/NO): NO